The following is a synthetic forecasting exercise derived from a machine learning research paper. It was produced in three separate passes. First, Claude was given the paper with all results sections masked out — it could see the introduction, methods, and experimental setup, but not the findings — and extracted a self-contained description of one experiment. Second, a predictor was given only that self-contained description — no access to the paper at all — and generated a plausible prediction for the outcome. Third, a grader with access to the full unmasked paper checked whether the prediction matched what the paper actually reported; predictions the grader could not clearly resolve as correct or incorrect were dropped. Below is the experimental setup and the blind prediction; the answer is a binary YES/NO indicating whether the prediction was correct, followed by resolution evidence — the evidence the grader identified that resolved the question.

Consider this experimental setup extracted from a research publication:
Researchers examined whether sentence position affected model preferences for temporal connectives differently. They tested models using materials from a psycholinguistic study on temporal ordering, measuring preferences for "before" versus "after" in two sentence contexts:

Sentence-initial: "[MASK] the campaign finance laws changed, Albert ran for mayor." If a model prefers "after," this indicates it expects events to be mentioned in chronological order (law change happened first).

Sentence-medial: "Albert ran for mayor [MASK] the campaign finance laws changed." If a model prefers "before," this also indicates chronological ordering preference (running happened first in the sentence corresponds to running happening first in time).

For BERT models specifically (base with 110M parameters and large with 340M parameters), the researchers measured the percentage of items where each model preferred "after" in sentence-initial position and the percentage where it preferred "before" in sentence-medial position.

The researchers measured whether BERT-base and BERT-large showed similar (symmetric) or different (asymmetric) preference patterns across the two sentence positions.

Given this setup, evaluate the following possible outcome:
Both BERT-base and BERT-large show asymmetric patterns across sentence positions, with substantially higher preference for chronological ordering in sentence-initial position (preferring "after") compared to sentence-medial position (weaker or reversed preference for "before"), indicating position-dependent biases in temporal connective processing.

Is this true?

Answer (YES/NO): YES